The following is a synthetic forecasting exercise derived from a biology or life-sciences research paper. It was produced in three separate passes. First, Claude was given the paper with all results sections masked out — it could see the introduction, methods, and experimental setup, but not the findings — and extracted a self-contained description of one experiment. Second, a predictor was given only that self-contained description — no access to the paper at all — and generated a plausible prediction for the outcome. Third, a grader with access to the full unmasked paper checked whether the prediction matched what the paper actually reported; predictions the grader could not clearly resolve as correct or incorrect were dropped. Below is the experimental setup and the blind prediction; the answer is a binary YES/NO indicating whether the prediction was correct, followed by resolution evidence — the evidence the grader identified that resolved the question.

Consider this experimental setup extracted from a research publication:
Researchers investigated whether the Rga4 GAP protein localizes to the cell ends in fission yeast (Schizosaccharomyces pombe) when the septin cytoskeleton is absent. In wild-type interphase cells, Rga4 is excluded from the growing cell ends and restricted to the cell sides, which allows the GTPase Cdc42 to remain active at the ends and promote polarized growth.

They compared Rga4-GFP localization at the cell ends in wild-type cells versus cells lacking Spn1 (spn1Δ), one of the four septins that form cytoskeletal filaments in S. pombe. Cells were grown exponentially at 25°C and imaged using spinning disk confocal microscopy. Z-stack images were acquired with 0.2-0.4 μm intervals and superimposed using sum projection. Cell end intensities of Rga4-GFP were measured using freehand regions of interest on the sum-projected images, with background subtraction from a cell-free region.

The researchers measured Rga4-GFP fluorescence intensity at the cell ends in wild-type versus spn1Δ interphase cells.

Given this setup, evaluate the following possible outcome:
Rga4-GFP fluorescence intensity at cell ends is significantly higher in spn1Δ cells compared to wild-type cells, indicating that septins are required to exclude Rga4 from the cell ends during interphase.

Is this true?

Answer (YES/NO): YES